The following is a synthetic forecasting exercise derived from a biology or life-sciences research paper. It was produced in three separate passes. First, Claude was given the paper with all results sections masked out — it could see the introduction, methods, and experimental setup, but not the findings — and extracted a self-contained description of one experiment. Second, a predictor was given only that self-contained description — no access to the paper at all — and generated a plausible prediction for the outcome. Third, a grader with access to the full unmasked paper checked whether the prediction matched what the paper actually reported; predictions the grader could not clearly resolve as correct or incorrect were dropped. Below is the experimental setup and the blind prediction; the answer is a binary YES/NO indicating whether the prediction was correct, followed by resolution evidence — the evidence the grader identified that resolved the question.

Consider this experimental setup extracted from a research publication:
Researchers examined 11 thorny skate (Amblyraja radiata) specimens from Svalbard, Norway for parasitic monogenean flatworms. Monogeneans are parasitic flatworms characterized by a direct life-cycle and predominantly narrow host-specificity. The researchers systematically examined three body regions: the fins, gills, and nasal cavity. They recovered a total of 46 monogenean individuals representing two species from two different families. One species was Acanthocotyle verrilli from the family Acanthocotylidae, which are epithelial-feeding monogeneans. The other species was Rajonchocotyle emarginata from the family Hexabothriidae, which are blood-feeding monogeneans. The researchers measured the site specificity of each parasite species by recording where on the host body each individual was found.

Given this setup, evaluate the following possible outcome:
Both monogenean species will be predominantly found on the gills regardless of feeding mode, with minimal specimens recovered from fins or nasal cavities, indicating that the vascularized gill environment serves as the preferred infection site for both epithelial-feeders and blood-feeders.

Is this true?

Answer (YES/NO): NO